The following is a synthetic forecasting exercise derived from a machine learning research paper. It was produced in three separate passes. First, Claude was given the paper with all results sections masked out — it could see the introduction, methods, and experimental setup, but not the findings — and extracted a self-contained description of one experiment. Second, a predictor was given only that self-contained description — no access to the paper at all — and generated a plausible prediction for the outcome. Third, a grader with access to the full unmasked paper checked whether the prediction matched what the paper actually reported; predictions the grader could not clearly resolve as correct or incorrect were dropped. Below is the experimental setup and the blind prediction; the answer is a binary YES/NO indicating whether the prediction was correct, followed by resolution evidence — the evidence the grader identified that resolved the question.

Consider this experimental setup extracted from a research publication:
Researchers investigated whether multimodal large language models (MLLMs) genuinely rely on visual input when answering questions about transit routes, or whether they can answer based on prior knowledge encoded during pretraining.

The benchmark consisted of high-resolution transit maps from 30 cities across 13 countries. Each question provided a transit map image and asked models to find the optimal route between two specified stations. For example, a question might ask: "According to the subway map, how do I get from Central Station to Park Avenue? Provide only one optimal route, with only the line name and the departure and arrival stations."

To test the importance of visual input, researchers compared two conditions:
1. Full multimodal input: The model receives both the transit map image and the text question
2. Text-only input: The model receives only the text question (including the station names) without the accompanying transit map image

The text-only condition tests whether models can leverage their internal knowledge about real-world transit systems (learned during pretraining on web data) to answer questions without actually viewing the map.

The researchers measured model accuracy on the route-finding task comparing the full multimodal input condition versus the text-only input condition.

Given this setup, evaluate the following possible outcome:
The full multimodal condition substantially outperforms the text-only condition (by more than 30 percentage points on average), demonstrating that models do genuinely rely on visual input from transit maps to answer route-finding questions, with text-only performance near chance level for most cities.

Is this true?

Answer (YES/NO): NO